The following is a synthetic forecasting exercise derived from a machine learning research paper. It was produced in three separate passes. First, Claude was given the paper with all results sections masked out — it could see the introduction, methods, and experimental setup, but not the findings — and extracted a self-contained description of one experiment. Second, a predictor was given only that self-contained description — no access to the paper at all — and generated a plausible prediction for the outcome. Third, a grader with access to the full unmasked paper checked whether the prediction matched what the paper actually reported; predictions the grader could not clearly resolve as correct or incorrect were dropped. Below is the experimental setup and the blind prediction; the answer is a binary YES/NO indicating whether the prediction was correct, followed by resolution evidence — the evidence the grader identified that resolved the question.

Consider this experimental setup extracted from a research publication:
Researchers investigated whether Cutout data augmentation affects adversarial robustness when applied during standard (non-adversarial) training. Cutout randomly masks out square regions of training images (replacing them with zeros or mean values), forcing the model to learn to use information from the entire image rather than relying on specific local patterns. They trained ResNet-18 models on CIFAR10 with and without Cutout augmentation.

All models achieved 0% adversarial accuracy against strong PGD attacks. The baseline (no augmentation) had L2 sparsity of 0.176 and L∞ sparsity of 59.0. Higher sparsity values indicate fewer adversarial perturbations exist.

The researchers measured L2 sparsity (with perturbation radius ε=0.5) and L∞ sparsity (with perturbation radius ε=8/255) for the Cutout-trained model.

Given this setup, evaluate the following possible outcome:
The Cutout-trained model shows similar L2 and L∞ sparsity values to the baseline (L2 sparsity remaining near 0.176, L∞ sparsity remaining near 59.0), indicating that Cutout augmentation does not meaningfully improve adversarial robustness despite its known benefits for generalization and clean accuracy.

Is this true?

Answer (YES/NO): NO